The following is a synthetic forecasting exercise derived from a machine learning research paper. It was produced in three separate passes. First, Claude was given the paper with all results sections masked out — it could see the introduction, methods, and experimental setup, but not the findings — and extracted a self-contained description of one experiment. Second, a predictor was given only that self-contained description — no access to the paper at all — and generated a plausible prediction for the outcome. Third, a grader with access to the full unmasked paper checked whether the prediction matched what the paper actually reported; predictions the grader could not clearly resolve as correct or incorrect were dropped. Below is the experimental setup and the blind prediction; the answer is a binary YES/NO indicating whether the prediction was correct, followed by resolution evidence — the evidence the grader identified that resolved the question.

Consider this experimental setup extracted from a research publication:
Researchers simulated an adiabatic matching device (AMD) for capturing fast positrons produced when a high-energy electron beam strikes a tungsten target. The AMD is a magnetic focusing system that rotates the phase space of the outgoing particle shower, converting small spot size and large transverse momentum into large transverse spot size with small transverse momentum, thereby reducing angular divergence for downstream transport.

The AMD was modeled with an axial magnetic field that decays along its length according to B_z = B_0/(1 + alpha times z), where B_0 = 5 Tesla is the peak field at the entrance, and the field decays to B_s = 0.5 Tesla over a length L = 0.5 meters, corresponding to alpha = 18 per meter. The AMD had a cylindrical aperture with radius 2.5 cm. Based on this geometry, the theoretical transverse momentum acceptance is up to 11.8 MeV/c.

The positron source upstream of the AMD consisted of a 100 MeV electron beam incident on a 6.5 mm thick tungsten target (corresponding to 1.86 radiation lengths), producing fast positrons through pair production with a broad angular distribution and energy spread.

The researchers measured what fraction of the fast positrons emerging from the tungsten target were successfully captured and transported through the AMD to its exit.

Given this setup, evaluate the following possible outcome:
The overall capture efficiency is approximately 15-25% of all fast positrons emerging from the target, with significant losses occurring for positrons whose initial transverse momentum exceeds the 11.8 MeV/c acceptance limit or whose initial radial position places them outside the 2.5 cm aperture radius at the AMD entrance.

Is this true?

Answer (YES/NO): NO